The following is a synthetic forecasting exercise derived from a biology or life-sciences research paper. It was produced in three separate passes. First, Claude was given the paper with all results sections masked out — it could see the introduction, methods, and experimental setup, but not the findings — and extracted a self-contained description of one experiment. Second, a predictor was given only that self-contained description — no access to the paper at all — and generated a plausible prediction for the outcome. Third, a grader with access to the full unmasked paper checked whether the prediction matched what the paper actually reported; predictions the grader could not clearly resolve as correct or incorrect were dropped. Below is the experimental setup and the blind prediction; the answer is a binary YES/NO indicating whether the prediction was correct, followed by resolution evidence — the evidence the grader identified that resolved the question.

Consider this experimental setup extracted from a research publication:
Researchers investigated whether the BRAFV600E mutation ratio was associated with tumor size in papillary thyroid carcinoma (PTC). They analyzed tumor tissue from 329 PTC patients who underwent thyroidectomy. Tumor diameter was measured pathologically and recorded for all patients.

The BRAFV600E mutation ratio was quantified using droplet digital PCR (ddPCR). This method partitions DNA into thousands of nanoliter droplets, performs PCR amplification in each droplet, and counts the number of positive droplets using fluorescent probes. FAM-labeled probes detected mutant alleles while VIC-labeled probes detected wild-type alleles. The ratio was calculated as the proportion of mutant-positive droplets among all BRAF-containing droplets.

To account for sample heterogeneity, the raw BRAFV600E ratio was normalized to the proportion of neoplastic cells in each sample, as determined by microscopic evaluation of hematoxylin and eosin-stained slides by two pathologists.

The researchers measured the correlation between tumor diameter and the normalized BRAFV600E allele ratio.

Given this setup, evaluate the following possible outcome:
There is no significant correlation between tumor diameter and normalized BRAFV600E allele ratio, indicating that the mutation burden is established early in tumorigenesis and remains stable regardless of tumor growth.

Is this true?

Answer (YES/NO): NO